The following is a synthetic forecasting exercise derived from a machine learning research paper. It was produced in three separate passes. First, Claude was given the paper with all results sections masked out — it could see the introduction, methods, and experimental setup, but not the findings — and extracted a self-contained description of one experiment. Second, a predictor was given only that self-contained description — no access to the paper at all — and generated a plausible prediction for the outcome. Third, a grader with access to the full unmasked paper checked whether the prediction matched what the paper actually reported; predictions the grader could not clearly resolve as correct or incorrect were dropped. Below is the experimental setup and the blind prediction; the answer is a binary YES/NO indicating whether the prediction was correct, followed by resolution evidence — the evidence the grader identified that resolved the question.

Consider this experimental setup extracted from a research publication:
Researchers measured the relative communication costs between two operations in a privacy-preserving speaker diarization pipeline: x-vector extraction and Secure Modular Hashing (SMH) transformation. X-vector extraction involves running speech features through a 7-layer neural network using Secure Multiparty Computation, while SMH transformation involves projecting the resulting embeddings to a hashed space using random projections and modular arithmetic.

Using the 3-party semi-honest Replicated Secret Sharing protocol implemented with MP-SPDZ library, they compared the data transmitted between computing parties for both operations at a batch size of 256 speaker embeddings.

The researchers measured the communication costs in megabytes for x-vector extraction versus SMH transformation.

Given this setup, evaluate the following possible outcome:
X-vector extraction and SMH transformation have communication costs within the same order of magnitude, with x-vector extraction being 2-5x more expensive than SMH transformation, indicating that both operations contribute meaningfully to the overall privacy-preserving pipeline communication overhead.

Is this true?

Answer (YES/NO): NO